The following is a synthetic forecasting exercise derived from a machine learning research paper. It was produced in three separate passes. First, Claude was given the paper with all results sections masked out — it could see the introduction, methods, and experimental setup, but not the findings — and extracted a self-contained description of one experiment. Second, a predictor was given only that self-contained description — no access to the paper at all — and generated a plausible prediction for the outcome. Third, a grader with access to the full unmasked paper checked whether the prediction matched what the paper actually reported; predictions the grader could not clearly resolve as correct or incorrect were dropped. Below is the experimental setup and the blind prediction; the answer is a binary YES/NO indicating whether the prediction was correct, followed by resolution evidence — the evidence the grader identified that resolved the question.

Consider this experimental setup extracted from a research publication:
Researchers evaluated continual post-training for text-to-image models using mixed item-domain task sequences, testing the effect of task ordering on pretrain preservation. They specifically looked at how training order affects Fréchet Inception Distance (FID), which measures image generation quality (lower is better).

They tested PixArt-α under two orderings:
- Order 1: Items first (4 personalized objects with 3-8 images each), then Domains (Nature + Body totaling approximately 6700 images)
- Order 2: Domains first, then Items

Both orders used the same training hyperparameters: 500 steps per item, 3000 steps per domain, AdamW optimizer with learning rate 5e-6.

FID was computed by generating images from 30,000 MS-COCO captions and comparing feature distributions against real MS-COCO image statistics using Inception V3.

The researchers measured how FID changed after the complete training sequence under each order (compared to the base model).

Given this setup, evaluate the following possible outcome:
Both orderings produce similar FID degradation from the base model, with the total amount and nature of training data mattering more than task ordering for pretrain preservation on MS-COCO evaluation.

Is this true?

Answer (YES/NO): NO